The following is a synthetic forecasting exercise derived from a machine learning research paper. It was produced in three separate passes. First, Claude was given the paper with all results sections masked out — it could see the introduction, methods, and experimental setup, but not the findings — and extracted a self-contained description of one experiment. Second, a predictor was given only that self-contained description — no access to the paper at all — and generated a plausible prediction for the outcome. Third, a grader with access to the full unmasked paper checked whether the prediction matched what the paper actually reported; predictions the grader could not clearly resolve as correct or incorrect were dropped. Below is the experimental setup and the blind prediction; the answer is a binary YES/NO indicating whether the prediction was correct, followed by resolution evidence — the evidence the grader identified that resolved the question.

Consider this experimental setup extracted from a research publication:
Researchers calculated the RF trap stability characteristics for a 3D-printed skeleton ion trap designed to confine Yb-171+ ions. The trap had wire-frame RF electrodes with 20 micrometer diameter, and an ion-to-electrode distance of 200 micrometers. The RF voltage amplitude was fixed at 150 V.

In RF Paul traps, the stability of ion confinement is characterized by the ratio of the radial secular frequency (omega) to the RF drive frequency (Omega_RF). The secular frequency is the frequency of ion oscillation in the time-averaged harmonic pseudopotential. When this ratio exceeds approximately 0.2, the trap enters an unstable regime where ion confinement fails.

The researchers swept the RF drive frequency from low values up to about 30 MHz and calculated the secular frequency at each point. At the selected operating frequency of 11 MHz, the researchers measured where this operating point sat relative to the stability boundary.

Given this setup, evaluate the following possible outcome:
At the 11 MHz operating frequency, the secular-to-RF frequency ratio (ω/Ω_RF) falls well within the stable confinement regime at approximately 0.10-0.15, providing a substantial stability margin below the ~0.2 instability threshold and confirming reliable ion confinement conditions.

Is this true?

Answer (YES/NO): NO